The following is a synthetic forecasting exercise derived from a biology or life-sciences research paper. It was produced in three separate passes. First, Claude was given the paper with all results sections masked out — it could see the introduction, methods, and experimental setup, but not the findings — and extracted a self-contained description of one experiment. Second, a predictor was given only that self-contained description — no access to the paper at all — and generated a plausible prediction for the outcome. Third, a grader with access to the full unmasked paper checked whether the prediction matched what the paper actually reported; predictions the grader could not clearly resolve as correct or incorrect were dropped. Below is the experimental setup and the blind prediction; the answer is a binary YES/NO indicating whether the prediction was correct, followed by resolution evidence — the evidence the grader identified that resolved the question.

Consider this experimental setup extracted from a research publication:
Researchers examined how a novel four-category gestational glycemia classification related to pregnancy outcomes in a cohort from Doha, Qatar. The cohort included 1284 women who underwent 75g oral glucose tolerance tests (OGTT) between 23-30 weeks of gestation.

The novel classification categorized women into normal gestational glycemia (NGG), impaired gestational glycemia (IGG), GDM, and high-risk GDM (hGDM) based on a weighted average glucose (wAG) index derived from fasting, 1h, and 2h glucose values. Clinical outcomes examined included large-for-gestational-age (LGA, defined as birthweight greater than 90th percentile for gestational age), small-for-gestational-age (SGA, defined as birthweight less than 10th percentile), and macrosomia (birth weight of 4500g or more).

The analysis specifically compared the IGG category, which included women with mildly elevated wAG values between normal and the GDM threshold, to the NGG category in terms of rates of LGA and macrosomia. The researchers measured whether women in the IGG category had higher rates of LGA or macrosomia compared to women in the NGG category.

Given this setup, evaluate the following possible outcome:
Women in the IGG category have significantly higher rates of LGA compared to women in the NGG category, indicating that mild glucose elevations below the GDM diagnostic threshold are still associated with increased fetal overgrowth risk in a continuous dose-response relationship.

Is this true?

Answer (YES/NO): NO